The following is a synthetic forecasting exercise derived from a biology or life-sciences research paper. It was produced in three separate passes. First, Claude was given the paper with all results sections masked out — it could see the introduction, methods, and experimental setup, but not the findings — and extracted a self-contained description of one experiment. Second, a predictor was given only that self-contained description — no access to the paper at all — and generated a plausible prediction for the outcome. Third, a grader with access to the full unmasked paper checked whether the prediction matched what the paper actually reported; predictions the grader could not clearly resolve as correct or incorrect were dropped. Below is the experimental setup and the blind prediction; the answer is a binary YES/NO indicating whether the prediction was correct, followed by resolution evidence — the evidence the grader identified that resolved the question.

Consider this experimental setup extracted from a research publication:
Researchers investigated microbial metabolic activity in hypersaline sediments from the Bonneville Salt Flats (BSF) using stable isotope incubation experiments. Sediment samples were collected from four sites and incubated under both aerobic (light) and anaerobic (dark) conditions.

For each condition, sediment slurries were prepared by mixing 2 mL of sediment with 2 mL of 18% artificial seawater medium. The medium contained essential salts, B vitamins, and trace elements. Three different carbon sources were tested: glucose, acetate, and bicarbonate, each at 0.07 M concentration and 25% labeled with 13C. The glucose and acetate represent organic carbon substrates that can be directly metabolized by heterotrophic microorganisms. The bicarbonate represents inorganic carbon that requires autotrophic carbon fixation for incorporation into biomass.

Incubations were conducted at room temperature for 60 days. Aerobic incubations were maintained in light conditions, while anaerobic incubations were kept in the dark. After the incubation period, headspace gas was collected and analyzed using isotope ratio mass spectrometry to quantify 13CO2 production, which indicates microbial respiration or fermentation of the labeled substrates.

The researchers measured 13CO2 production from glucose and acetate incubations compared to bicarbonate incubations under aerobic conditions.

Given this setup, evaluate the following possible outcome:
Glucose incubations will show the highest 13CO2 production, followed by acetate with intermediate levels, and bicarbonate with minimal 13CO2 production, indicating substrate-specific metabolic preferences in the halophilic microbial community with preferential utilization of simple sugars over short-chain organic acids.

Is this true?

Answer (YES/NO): NO